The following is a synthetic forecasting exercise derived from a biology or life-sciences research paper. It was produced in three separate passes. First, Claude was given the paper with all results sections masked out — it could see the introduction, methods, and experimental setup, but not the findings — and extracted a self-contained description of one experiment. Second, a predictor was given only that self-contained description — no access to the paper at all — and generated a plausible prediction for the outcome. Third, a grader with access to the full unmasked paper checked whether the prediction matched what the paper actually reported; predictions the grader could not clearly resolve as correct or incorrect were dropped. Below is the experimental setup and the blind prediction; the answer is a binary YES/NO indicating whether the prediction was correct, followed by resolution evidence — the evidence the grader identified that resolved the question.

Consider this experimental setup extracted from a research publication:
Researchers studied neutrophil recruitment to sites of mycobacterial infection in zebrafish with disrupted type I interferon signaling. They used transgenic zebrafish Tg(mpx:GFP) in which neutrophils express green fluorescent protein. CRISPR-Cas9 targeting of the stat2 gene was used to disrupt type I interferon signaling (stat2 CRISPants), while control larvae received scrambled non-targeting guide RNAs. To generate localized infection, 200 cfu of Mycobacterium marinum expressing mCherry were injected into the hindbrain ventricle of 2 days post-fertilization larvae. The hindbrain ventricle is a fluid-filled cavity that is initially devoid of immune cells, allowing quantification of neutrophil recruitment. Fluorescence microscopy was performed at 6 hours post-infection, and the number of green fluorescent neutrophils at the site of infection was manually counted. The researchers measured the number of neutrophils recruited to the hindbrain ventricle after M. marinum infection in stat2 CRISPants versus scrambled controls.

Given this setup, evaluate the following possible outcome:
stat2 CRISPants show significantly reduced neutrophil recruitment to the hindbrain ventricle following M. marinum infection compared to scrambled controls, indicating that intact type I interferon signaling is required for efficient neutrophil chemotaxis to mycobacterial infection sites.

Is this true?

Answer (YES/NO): YES